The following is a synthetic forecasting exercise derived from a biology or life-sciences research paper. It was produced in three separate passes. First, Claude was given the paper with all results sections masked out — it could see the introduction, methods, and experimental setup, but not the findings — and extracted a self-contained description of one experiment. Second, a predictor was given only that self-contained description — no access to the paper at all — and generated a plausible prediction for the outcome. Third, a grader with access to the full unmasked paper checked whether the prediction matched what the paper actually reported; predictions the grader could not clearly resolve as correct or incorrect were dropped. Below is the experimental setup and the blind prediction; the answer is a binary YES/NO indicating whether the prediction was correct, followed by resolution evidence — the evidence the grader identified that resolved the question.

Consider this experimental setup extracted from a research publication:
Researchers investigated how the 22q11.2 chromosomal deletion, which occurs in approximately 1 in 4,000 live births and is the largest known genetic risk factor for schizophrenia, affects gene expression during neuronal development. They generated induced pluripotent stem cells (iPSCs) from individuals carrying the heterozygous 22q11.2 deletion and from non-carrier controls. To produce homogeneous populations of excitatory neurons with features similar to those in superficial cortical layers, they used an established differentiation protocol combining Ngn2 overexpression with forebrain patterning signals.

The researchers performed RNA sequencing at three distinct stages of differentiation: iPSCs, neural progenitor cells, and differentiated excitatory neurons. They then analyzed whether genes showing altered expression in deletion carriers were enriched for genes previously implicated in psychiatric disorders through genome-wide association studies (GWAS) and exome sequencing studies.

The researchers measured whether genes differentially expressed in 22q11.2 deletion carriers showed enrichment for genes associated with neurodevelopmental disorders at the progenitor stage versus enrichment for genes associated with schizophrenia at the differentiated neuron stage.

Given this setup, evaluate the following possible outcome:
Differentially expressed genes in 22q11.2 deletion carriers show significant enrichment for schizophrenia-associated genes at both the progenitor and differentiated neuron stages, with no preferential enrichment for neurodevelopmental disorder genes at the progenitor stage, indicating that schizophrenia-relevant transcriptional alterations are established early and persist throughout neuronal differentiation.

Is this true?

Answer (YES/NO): NO